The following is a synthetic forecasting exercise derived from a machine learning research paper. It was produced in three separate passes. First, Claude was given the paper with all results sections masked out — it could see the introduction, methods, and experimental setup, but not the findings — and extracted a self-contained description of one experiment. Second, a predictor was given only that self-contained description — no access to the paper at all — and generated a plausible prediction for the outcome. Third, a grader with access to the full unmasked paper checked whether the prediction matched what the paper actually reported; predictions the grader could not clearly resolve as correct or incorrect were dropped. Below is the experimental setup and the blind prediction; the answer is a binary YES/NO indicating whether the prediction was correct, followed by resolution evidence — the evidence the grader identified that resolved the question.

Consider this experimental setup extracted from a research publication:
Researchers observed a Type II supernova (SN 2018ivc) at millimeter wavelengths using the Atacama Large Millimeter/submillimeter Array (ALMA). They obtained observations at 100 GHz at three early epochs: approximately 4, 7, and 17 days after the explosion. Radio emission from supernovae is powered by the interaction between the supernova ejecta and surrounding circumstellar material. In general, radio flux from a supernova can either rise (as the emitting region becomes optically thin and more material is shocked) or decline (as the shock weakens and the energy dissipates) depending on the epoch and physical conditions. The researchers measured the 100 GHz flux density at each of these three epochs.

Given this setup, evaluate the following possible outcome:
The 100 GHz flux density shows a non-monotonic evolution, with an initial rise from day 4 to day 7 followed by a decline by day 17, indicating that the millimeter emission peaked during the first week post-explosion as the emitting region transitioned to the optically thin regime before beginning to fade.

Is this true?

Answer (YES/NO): NO